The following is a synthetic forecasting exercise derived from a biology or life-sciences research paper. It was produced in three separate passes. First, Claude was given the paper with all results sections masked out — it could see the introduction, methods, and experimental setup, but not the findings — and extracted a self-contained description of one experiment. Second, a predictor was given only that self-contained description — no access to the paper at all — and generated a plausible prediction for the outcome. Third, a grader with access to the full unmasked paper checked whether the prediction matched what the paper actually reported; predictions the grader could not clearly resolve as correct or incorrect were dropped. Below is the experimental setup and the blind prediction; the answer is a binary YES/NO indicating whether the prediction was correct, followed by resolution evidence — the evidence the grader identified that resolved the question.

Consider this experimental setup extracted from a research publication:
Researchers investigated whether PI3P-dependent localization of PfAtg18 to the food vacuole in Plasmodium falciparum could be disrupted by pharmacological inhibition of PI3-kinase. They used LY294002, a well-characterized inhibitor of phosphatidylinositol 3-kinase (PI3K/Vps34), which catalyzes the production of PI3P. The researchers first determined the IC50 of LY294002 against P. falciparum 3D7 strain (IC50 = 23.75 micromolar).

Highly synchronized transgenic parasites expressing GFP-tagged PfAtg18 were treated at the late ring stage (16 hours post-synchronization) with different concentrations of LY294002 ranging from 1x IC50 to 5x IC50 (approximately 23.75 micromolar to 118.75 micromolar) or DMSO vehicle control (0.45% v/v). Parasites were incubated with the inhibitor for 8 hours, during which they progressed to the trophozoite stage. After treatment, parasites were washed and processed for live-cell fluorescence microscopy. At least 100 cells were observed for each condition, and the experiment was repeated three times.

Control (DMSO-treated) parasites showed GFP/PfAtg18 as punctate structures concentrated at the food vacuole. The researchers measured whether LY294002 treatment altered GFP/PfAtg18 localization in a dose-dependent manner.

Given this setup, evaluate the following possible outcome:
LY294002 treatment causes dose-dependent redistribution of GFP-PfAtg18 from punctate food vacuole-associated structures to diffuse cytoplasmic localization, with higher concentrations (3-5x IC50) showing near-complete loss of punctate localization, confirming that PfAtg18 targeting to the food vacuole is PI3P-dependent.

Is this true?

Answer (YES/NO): NO